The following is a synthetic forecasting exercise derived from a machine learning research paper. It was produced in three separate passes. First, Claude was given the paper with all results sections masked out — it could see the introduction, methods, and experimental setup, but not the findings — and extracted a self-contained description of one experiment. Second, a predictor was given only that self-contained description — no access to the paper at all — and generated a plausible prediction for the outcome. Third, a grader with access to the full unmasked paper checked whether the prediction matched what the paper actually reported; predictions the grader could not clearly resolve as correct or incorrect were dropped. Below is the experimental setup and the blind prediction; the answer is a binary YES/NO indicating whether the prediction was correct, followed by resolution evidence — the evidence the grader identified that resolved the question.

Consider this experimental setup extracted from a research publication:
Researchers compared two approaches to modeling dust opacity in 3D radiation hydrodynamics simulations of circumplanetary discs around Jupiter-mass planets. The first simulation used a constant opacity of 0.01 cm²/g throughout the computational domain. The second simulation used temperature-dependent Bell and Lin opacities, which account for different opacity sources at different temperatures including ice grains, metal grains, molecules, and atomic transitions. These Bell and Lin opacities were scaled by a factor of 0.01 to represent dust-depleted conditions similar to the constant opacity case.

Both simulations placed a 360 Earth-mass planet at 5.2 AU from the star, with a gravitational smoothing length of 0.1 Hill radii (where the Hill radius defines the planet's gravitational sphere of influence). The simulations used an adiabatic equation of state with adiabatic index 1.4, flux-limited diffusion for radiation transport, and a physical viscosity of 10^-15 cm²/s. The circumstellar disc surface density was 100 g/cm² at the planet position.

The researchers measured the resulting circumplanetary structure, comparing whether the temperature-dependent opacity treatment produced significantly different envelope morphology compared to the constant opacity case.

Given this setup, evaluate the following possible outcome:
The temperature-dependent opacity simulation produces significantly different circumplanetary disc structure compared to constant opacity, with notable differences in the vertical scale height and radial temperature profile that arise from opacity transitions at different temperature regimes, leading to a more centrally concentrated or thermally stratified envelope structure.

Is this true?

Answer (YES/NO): NO